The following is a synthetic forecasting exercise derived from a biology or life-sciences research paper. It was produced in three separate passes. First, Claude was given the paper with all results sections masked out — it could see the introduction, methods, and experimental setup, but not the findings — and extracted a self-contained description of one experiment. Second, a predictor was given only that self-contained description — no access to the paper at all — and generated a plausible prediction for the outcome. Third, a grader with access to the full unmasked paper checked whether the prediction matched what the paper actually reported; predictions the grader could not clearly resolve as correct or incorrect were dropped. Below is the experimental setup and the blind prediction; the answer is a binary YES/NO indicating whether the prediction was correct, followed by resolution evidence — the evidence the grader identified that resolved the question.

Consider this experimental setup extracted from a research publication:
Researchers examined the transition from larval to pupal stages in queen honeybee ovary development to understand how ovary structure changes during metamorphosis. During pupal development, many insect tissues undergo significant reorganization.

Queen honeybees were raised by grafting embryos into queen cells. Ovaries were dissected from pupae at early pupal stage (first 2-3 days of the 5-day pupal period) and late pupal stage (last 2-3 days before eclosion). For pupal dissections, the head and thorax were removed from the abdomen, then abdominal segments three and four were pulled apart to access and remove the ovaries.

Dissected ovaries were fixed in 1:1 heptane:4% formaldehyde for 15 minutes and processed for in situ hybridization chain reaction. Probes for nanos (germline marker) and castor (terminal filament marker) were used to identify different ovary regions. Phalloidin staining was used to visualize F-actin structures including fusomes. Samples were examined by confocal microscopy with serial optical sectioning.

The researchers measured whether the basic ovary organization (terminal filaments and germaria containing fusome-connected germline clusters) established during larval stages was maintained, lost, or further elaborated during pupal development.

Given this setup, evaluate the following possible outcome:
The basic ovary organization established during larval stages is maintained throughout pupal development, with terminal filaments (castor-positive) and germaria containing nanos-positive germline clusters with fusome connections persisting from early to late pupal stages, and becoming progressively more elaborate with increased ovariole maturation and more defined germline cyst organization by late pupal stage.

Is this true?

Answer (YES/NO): YES